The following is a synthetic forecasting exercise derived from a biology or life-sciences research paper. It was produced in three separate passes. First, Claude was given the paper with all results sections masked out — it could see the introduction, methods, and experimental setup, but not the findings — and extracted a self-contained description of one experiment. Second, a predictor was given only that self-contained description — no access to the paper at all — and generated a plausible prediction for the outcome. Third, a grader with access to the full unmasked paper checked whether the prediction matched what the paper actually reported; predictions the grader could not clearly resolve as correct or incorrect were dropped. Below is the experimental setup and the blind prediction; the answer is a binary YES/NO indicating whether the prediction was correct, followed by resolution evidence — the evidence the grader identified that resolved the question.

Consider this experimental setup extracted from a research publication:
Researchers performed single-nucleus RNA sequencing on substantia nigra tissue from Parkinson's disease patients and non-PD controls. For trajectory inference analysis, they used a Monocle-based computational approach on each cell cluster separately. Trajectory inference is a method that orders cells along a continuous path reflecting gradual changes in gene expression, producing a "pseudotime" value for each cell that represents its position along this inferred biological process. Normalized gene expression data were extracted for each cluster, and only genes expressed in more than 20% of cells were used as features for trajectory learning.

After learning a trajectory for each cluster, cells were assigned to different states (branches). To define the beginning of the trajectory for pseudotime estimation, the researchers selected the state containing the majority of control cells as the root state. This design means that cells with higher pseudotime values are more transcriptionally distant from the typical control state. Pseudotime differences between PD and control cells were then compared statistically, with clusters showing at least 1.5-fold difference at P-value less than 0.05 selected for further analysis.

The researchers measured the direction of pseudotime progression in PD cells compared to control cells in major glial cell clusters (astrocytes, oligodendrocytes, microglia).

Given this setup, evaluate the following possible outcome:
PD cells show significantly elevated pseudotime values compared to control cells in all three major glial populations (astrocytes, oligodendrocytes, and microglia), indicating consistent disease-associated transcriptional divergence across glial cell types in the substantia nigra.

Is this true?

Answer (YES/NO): NO